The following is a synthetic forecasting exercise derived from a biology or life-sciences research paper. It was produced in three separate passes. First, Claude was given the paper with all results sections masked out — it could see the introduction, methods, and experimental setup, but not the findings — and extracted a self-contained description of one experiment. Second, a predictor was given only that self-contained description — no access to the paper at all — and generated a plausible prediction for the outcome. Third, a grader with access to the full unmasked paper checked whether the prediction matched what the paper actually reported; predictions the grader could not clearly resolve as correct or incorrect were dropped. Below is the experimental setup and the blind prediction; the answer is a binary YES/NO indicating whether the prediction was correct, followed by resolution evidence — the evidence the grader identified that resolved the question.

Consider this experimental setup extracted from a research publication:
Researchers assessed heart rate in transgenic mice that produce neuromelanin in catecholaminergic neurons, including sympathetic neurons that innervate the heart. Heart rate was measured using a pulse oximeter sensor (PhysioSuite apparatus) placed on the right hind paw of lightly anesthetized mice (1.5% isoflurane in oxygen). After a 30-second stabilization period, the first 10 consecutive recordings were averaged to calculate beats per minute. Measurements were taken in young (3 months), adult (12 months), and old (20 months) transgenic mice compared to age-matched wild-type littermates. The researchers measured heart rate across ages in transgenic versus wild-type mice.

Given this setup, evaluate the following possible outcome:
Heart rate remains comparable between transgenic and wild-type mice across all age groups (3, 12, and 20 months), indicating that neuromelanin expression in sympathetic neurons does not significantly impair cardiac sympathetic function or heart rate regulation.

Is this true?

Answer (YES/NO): NO